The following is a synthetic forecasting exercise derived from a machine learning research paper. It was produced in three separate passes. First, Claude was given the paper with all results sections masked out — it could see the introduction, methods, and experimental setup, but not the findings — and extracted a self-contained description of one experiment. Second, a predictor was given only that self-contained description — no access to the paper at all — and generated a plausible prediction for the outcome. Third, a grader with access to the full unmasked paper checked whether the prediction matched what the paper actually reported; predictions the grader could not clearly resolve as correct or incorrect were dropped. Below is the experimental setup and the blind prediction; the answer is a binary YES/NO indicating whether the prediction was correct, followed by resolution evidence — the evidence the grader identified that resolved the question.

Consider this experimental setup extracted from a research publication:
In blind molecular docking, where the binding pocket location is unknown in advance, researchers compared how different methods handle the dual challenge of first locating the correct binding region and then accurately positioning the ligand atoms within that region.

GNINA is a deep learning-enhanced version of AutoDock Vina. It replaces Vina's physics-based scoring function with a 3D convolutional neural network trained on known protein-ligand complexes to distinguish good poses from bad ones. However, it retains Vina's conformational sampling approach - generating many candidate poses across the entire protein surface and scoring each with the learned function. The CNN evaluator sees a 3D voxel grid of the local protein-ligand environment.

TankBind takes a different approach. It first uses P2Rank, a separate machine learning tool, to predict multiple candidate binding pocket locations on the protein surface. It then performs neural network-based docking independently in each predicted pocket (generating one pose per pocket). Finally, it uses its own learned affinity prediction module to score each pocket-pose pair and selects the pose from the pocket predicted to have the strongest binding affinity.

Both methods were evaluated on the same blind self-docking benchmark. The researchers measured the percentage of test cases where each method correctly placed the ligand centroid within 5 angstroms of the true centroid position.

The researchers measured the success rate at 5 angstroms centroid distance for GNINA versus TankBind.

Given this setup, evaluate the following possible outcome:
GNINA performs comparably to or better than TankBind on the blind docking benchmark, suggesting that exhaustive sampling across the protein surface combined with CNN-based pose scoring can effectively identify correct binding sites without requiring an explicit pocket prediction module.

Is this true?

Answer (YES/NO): NO